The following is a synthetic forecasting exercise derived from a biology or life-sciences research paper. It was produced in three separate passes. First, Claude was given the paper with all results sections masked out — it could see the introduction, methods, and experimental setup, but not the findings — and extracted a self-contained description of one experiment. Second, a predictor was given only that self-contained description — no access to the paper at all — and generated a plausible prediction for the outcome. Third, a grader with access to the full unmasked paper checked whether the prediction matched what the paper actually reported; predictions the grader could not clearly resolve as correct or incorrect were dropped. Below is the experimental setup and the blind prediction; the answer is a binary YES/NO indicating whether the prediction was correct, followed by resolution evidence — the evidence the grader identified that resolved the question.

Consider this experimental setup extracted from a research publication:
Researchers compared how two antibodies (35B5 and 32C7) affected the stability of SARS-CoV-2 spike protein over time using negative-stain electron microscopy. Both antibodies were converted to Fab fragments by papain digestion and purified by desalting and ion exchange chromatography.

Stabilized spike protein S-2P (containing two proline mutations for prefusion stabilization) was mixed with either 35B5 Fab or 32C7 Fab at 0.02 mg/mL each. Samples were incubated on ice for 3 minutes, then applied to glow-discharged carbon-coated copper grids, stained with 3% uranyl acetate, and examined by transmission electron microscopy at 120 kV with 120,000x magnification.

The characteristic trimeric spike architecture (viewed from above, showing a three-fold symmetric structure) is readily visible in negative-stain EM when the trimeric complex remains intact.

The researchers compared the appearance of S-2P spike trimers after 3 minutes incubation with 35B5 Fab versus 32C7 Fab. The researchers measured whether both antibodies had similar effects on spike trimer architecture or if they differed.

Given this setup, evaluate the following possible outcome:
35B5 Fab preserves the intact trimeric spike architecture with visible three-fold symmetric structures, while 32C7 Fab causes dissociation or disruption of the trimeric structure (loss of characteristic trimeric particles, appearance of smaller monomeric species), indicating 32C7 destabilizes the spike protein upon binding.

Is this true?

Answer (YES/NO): NO